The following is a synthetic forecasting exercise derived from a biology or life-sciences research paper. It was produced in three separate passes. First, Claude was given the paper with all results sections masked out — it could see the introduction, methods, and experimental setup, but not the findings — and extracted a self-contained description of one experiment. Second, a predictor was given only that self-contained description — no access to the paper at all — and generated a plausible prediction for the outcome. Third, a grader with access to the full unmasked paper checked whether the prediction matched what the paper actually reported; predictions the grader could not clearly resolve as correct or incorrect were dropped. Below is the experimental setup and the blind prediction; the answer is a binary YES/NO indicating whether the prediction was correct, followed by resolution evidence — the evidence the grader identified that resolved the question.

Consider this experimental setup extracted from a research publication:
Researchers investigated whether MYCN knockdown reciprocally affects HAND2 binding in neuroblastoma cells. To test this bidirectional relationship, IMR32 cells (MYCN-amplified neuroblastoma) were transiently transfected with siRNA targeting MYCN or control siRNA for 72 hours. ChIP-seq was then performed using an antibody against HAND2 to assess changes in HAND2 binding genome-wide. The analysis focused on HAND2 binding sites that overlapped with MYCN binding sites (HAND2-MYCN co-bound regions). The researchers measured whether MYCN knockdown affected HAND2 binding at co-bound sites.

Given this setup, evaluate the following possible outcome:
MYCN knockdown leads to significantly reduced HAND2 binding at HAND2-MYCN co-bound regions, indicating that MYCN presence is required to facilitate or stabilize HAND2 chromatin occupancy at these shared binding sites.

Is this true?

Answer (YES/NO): NO